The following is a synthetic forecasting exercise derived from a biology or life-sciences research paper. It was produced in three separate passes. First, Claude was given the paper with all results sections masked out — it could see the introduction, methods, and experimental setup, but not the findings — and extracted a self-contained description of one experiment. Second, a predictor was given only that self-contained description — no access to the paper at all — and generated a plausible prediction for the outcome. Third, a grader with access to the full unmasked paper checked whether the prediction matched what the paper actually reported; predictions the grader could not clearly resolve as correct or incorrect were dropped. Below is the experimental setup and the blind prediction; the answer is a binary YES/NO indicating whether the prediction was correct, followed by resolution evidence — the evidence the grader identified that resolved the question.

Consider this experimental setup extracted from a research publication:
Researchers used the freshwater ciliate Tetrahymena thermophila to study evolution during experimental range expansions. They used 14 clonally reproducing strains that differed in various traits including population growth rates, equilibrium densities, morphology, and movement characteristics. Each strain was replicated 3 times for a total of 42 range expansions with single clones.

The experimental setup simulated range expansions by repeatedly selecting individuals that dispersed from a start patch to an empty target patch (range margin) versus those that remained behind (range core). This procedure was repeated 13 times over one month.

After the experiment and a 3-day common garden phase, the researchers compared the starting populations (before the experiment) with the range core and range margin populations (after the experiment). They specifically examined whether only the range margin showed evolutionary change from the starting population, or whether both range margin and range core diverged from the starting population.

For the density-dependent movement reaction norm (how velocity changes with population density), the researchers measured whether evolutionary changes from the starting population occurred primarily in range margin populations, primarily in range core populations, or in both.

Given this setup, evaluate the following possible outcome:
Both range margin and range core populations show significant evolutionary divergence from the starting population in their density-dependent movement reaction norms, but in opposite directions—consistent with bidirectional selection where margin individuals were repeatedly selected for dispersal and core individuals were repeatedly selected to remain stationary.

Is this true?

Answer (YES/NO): NO